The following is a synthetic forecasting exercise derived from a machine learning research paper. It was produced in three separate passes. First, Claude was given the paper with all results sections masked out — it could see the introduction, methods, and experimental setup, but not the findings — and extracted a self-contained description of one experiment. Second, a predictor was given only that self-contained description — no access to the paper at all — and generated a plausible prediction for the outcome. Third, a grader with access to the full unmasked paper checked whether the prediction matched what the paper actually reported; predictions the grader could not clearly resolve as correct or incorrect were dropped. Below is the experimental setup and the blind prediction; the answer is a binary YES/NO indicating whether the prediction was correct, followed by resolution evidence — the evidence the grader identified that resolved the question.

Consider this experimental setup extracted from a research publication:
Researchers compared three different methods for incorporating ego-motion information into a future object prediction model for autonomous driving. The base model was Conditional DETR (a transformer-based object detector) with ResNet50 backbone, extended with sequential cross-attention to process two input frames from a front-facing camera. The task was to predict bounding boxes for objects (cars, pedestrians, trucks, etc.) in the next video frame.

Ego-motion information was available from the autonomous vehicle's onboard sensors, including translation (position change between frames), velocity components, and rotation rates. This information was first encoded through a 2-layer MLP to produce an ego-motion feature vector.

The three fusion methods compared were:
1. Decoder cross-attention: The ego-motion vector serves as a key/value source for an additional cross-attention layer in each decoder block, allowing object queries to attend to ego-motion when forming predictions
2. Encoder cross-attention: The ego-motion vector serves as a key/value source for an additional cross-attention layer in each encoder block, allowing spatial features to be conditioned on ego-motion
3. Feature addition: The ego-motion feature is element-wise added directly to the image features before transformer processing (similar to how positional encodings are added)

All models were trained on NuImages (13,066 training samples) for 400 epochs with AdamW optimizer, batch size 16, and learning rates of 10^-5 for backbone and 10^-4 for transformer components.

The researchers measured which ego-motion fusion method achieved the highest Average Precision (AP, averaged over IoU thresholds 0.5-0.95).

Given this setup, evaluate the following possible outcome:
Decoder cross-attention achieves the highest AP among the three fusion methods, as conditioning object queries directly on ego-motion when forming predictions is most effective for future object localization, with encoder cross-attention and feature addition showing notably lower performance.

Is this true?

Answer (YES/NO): NO